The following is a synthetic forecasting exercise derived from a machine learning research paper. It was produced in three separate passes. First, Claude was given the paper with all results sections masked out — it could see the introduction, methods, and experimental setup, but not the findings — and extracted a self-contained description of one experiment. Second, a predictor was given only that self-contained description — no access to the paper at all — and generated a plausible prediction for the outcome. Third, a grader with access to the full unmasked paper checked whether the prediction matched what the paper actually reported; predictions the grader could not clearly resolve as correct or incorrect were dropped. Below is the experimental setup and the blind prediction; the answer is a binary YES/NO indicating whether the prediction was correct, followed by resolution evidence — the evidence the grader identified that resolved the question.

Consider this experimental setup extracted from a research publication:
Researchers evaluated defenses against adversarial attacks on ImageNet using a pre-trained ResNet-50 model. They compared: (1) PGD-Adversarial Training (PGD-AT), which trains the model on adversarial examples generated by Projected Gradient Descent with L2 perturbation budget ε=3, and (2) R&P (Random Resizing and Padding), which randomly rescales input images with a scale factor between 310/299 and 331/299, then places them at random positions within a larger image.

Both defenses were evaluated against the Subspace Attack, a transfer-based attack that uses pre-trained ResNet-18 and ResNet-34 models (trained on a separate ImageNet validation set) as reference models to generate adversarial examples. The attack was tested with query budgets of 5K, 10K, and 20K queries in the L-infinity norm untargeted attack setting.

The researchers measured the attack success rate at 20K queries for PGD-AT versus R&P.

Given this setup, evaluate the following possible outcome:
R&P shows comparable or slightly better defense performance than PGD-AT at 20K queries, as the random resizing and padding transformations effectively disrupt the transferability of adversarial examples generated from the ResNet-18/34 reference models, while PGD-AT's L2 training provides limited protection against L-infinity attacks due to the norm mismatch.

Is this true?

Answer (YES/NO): YES